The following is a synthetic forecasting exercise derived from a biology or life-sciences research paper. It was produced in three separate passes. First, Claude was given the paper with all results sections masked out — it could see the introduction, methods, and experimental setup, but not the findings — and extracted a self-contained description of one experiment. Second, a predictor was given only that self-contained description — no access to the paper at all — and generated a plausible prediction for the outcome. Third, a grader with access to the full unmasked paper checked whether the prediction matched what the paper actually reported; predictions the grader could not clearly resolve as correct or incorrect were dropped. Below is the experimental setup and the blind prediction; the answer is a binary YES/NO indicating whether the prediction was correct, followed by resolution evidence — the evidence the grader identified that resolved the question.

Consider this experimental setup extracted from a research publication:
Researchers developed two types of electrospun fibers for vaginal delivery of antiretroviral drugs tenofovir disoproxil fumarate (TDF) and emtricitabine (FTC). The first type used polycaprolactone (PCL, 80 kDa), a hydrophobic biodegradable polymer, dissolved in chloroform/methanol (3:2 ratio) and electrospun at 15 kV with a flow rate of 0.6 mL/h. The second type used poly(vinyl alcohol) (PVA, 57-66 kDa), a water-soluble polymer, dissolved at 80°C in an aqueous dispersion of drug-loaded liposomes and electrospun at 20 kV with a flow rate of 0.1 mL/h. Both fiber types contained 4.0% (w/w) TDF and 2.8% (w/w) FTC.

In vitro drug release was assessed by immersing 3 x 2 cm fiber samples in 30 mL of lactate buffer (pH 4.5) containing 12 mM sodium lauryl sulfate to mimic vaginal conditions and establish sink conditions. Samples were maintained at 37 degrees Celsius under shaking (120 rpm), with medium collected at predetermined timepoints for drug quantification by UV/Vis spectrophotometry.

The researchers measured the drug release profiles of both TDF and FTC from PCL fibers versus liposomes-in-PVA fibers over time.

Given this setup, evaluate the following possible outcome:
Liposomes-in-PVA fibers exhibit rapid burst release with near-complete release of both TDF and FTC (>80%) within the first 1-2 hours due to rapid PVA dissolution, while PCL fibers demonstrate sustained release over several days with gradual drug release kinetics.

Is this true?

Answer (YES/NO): NO